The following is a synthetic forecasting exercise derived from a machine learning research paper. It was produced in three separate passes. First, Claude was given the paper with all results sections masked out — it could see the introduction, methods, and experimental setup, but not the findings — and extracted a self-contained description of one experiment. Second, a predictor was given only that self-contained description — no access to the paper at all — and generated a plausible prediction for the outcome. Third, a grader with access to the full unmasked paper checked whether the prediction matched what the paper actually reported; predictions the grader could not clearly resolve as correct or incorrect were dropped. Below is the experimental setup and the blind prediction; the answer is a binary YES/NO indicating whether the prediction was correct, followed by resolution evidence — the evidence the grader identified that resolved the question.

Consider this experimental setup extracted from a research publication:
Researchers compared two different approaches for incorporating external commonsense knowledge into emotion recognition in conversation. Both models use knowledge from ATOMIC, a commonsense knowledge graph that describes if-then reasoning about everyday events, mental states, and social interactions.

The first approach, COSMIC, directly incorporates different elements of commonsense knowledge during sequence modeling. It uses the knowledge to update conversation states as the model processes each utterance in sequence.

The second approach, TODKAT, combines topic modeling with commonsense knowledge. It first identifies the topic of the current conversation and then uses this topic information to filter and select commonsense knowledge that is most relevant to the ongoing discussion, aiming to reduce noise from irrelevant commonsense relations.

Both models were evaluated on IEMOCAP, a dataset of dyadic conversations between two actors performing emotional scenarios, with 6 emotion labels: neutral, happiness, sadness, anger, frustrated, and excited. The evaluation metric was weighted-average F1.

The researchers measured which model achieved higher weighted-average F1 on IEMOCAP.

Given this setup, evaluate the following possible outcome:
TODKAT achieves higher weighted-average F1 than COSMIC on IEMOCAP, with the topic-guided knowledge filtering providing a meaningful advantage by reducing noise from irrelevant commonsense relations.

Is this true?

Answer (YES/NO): NO